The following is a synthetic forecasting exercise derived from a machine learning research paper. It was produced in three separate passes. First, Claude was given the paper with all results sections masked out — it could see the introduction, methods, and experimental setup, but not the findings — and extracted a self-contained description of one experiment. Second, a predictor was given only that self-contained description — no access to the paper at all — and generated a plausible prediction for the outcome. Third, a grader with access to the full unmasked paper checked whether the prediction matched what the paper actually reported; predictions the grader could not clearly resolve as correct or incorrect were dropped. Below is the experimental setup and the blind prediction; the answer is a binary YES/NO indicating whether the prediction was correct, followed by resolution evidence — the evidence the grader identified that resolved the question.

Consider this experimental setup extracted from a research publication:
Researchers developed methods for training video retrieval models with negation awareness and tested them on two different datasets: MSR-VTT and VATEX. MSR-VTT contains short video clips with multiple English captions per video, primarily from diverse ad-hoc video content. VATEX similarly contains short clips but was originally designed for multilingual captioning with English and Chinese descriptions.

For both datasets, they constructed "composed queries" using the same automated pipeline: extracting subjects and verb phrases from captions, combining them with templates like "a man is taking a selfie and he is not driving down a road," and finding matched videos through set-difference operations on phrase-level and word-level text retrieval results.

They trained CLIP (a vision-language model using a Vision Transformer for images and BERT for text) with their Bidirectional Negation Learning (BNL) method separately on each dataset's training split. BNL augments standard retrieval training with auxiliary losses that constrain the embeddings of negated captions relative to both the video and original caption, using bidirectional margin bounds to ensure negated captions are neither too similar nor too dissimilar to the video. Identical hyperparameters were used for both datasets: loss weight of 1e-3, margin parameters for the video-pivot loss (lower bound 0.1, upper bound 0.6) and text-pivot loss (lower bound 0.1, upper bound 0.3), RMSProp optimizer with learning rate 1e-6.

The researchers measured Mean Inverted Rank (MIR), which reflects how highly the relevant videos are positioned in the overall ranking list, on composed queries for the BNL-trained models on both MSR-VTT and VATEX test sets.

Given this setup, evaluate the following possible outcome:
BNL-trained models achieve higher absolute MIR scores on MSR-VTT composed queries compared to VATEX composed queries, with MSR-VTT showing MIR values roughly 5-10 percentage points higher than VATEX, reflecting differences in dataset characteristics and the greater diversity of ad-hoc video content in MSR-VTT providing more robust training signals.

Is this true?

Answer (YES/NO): NO